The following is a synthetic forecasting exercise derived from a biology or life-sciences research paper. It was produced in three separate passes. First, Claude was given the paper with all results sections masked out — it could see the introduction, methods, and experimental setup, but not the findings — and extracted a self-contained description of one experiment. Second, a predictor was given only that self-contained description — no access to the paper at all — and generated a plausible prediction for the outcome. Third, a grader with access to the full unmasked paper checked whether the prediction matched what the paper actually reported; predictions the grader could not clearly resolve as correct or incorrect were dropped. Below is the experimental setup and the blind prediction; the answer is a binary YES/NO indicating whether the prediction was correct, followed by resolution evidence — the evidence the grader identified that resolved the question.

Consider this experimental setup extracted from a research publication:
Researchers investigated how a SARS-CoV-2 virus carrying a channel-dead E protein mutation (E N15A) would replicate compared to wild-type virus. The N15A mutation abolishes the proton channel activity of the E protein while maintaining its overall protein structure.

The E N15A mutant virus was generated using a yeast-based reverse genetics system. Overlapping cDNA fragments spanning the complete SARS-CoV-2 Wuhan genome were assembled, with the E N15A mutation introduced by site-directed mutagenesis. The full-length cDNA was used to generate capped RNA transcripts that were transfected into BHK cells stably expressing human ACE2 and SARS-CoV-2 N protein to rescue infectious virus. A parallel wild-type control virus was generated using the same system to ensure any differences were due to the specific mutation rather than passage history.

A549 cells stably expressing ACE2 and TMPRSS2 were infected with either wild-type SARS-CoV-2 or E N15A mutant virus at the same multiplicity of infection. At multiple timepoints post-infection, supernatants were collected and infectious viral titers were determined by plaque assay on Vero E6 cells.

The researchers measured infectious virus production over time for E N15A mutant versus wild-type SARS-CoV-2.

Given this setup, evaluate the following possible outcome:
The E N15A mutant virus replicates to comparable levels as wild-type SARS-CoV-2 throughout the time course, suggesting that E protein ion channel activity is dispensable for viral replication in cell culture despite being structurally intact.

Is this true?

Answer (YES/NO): NO